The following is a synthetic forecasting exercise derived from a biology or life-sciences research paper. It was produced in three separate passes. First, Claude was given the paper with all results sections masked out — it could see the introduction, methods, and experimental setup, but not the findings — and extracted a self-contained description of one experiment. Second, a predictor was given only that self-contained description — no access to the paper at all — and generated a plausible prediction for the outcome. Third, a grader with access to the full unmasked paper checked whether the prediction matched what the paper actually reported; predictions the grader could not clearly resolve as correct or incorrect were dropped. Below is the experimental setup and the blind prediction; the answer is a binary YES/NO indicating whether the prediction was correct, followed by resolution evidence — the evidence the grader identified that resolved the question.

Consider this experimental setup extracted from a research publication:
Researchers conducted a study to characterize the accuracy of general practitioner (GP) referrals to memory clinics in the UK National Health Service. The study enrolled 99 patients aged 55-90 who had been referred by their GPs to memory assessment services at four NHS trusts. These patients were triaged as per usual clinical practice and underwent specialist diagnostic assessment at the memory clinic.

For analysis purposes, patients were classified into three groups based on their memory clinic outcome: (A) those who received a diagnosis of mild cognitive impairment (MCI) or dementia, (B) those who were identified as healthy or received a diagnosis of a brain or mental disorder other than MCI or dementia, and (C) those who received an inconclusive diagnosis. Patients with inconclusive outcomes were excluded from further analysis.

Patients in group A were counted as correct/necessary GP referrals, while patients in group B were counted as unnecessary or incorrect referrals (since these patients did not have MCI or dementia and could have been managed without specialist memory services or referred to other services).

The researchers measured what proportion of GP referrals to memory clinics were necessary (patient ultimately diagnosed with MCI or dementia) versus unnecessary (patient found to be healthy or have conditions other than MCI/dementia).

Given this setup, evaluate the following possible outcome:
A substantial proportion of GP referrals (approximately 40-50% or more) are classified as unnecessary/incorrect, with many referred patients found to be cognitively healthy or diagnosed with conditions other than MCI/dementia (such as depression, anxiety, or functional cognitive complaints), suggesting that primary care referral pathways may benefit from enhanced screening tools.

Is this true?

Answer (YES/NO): NO